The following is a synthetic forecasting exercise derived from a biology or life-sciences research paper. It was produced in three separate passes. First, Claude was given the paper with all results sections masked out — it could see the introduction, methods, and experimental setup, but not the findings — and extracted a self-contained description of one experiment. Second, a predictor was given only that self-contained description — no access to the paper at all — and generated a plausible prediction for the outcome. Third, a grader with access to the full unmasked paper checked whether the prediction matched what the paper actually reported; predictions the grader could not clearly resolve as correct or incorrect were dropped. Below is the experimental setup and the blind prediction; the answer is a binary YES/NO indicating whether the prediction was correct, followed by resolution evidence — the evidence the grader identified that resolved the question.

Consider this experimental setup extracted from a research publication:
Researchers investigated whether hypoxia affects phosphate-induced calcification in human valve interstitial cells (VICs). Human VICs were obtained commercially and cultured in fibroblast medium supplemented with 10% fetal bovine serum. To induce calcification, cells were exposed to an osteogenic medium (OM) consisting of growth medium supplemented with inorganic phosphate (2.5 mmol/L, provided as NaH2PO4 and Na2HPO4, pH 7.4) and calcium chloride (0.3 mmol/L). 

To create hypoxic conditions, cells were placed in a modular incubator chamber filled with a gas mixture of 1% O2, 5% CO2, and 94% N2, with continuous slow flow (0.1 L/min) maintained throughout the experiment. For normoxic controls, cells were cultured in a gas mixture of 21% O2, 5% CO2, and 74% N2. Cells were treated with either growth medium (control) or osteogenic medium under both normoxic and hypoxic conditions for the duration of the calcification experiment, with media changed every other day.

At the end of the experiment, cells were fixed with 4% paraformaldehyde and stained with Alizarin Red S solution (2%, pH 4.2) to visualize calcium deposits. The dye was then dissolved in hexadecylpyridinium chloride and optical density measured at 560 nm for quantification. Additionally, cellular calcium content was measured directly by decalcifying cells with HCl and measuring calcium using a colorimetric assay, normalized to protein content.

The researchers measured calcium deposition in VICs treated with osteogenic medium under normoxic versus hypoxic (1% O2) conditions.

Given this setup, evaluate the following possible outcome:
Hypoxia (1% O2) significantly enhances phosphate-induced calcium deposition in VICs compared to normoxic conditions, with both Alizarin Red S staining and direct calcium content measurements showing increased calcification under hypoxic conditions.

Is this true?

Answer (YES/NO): YES